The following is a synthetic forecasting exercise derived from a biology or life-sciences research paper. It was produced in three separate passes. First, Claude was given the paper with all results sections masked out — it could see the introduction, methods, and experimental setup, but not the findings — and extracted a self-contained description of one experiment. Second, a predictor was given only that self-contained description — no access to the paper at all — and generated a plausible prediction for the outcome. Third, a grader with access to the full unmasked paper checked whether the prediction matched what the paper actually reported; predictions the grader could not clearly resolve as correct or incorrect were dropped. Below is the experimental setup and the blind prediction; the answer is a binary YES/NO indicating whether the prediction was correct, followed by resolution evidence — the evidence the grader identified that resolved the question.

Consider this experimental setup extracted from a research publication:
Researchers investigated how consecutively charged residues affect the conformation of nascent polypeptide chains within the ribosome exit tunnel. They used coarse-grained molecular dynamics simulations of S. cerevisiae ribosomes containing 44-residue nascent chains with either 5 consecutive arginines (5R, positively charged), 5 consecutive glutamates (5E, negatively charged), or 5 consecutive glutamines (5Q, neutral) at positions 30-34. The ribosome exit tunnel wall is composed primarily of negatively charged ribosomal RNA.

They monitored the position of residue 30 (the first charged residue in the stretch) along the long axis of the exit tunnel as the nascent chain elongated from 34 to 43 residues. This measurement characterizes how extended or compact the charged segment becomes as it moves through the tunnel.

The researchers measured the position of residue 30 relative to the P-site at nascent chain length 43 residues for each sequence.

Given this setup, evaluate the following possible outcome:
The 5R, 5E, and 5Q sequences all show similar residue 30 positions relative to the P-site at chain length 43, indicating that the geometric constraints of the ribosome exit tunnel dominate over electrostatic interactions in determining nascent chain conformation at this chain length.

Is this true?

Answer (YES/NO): NO